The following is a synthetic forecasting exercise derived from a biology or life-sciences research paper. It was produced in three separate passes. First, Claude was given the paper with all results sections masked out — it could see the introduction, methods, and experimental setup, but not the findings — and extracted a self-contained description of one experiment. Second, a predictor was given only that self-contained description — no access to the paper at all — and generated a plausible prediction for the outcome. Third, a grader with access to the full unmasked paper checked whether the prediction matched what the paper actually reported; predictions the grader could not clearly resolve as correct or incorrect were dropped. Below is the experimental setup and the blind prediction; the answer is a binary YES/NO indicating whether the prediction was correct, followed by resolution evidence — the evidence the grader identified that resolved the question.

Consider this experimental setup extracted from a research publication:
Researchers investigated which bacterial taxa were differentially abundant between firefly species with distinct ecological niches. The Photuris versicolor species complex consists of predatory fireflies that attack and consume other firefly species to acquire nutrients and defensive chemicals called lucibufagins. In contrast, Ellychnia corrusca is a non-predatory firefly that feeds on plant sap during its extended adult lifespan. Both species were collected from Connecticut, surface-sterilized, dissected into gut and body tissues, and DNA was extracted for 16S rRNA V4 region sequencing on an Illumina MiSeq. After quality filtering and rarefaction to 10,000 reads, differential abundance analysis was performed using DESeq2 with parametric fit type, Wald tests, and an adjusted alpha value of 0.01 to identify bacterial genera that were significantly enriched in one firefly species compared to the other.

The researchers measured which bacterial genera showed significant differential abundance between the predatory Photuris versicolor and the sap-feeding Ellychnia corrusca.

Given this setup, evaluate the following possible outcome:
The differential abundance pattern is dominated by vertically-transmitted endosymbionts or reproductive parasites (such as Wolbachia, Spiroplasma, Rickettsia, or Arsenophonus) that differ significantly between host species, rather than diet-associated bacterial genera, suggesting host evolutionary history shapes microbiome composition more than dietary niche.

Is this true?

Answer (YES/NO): NO